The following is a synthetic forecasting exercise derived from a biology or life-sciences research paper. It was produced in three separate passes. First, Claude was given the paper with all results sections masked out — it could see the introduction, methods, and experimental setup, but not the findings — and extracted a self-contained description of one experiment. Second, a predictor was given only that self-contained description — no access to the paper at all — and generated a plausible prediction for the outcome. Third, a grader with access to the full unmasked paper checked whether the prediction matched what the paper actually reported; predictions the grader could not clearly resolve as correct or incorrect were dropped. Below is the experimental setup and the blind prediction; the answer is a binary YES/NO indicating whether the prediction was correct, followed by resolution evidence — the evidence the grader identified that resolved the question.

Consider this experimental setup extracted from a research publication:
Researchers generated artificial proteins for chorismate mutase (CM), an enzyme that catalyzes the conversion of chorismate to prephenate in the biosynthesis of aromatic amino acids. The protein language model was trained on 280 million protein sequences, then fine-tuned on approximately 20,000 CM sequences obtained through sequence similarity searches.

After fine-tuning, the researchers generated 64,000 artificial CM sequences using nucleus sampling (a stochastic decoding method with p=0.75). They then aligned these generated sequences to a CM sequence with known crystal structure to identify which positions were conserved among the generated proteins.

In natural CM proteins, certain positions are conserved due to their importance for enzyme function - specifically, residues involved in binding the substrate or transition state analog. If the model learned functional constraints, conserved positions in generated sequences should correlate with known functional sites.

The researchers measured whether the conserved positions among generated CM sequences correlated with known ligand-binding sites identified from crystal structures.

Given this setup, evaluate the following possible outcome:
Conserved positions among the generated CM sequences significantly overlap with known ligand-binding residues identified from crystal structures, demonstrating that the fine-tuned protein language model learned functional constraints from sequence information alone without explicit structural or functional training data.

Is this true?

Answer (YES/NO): YES